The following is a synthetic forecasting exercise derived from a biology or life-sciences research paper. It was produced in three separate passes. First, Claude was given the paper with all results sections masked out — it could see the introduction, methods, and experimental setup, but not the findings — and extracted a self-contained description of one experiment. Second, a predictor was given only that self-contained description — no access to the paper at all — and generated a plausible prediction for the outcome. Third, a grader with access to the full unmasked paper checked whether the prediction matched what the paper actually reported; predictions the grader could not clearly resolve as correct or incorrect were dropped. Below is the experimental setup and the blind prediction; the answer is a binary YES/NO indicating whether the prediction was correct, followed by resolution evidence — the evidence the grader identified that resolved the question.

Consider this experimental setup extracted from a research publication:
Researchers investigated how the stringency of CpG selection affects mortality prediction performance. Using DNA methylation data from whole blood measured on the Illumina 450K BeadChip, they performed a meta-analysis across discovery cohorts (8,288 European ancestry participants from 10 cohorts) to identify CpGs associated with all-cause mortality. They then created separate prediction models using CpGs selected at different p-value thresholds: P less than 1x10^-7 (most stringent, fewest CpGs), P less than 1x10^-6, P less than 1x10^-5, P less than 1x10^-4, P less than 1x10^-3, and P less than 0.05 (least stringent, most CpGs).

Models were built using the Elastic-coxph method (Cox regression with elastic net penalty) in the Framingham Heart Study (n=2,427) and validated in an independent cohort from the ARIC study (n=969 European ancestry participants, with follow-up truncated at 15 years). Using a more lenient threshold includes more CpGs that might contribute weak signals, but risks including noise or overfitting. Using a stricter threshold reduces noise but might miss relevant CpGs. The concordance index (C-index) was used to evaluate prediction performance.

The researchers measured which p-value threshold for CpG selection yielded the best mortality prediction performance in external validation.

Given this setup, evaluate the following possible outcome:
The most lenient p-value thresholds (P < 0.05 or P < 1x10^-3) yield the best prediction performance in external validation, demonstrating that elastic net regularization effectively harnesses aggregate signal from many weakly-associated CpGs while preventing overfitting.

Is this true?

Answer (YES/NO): YES